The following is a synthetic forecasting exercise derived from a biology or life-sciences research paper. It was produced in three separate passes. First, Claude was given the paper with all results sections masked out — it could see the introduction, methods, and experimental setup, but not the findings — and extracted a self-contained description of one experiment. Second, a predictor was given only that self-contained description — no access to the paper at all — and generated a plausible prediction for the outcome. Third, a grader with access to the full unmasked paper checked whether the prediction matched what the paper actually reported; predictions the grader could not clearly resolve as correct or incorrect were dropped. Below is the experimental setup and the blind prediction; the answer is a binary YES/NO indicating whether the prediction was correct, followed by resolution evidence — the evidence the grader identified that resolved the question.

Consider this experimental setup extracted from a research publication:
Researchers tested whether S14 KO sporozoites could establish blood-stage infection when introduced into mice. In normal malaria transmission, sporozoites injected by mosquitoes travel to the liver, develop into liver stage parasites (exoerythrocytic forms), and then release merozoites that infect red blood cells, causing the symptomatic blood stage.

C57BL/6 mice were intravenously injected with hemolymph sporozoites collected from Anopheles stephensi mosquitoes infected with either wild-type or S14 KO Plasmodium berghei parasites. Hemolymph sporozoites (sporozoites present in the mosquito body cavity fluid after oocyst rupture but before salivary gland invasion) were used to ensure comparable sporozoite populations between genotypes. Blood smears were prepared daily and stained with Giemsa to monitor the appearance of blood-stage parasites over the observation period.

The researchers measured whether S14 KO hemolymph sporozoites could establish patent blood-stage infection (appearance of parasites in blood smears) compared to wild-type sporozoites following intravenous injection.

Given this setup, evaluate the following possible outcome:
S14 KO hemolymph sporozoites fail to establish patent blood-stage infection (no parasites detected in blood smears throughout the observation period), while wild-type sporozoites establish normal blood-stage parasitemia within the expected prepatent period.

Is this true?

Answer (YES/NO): YES